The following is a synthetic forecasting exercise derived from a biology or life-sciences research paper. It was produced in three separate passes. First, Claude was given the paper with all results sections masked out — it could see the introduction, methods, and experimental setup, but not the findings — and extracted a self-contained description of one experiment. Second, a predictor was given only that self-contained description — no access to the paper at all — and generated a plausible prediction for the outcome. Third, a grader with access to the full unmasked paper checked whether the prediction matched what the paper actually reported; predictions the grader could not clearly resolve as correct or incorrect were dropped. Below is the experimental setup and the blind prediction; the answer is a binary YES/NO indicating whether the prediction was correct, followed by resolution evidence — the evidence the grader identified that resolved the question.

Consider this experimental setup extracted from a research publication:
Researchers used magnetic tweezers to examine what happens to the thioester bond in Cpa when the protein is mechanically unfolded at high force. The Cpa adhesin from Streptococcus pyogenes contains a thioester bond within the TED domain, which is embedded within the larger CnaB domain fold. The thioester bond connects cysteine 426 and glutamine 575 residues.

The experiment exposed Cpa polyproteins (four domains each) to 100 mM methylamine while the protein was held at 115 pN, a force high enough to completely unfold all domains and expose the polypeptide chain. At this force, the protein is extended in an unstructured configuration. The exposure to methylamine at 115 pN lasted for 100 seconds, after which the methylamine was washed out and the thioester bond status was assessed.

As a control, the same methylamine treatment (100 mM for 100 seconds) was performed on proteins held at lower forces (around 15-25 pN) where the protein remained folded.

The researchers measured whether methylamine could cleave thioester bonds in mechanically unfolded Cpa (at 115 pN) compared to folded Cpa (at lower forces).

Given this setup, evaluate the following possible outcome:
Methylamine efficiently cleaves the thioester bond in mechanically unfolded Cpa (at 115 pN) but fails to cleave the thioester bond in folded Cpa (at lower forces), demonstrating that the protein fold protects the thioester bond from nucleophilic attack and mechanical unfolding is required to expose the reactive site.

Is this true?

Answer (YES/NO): NO